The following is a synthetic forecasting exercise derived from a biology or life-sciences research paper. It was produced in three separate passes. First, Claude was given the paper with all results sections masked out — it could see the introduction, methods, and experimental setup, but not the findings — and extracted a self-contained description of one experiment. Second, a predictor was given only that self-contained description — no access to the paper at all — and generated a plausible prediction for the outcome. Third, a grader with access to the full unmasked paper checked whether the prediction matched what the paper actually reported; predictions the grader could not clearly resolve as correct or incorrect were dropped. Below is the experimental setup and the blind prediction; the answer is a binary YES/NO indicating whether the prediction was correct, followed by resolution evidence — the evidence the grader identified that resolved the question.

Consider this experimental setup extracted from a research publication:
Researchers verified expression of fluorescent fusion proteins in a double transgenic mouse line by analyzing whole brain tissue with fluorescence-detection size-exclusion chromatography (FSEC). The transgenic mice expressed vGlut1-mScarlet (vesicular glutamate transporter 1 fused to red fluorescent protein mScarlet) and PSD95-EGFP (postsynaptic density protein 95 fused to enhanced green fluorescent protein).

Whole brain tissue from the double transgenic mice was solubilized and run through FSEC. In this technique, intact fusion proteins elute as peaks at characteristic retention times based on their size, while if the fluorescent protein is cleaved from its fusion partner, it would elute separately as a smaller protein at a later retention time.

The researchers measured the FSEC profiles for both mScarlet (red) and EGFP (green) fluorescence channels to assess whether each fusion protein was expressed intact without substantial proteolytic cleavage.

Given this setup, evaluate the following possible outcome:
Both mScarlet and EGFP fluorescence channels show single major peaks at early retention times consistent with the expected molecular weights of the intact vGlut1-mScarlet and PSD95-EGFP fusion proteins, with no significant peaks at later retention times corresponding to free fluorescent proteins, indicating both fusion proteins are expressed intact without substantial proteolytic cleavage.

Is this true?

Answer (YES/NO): YES